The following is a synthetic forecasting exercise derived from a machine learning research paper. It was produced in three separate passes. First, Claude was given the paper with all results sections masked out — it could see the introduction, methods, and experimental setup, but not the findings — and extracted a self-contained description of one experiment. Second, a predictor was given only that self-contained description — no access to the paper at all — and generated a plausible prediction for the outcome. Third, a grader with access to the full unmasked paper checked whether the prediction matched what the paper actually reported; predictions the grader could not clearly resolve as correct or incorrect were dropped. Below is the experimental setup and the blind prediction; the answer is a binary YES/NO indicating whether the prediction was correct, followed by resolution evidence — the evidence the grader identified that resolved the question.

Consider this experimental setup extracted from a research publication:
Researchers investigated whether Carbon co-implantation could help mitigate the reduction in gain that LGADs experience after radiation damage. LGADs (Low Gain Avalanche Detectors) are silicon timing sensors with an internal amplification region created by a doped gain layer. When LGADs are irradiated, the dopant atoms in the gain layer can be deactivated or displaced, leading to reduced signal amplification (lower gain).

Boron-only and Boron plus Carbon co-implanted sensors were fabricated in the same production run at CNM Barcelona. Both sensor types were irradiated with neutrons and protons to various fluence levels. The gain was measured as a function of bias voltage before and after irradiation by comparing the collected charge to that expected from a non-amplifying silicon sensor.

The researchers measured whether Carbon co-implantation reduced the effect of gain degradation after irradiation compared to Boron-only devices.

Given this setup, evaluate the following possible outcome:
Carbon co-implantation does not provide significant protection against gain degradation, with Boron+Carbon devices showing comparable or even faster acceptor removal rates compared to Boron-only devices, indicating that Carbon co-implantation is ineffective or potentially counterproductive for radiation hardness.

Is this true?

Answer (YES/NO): NO